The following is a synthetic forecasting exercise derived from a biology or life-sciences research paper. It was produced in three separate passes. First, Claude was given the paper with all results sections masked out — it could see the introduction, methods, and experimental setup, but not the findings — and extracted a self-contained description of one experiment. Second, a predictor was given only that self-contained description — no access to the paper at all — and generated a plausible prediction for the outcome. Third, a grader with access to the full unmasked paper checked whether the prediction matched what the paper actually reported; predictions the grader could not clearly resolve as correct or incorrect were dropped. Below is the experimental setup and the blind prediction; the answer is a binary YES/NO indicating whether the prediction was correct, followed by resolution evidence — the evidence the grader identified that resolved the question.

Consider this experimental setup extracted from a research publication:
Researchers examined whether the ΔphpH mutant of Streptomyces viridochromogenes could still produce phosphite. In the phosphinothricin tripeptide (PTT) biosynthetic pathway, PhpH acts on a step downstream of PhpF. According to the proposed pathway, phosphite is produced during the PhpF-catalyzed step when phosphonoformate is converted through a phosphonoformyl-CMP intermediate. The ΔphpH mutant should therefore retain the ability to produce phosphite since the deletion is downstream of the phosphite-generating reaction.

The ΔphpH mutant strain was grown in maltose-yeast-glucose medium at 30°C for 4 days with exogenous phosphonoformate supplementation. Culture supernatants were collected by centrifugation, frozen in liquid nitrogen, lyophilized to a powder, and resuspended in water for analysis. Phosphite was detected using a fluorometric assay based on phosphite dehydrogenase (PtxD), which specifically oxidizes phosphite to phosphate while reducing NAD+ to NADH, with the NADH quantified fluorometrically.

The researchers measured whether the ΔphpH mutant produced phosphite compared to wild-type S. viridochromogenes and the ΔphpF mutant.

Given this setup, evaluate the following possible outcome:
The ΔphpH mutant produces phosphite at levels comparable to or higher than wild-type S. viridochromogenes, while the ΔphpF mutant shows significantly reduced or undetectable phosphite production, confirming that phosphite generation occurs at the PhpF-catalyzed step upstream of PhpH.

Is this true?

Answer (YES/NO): NO